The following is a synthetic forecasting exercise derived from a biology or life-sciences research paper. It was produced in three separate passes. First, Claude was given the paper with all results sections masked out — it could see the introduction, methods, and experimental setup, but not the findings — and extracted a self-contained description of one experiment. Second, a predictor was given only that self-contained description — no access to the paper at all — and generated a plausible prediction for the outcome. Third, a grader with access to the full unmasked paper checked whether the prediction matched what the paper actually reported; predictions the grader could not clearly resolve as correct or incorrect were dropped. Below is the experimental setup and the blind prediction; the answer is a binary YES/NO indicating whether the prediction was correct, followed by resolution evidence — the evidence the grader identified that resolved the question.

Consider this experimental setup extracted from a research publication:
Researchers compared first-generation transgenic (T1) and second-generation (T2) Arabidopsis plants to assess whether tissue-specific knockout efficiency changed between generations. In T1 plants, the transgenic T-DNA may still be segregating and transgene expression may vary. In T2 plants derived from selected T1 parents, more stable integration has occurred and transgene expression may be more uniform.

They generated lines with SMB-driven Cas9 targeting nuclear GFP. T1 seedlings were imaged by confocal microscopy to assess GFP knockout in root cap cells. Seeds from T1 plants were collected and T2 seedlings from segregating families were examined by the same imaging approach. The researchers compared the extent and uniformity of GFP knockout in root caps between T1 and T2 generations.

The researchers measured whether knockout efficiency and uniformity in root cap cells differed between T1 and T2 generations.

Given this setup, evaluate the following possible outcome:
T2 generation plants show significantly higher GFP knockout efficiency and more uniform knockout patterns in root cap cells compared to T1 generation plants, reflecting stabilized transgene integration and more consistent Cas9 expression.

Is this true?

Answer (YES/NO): YES